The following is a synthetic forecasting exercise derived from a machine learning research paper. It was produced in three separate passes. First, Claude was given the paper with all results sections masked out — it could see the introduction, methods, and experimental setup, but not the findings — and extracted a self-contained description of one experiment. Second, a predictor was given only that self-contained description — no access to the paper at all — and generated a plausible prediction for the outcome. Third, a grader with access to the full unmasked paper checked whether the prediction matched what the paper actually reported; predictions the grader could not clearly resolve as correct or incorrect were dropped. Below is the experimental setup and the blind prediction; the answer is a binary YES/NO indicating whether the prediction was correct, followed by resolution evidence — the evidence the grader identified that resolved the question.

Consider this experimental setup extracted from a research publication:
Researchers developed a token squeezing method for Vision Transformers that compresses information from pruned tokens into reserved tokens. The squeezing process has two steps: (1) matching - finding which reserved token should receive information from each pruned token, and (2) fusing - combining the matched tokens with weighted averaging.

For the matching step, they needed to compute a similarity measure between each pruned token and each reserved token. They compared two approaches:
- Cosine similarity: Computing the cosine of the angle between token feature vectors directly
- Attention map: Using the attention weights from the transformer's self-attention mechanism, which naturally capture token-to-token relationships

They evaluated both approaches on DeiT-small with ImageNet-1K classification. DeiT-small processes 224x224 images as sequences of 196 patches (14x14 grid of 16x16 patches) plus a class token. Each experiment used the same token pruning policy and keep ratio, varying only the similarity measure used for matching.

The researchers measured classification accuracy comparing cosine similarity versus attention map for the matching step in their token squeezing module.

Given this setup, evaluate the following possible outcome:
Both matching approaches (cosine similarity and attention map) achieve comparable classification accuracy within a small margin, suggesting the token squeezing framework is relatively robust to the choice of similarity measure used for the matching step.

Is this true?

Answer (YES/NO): NO